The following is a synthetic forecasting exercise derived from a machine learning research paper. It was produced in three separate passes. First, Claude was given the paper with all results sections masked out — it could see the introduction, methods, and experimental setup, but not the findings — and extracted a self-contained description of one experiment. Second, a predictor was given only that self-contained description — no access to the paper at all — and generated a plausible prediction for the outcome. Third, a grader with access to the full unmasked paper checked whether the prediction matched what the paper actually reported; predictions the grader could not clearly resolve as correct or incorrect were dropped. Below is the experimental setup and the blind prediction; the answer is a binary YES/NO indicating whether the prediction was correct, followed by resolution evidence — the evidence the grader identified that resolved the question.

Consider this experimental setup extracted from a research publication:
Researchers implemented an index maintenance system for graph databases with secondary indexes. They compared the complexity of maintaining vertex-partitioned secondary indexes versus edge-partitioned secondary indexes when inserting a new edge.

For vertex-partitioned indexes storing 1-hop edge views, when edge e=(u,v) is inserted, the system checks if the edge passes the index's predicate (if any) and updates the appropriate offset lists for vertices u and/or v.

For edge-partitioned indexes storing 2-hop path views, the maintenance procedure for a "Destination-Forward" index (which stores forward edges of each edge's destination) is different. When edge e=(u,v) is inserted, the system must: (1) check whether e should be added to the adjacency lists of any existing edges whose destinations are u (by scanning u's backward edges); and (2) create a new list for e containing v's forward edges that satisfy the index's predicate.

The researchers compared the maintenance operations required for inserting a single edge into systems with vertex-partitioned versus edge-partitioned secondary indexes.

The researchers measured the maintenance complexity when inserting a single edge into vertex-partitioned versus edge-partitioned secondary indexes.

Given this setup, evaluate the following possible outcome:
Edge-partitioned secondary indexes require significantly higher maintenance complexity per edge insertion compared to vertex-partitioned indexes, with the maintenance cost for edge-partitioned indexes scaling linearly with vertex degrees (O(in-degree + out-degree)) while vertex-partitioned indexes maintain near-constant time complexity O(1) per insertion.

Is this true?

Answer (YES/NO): NO